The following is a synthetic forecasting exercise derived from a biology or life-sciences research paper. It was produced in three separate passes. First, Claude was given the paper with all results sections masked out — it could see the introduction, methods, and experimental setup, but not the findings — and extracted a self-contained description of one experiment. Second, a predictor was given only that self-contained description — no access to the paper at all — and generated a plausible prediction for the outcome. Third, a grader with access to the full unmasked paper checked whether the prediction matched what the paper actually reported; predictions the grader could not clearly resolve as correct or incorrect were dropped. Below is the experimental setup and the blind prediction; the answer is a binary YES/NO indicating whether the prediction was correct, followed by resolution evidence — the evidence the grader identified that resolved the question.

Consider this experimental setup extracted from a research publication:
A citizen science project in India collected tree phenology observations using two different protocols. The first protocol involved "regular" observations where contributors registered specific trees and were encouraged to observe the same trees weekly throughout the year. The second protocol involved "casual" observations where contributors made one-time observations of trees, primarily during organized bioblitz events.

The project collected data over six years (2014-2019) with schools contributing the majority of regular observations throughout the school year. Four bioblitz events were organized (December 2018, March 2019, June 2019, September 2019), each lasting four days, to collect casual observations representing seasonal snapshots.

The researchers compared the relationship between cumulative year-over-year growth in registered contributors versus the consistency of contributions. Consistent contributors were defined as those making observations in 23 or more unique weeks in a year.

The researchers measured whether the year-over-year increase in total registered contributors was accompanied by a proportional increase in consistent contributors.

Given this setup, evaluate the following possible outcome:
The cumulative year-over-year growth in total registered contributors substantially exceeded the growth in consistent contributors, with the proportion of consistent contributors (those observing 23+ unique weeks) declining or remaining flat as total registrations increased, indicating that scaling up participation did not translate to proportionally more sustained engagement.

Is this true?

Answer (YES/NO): YES